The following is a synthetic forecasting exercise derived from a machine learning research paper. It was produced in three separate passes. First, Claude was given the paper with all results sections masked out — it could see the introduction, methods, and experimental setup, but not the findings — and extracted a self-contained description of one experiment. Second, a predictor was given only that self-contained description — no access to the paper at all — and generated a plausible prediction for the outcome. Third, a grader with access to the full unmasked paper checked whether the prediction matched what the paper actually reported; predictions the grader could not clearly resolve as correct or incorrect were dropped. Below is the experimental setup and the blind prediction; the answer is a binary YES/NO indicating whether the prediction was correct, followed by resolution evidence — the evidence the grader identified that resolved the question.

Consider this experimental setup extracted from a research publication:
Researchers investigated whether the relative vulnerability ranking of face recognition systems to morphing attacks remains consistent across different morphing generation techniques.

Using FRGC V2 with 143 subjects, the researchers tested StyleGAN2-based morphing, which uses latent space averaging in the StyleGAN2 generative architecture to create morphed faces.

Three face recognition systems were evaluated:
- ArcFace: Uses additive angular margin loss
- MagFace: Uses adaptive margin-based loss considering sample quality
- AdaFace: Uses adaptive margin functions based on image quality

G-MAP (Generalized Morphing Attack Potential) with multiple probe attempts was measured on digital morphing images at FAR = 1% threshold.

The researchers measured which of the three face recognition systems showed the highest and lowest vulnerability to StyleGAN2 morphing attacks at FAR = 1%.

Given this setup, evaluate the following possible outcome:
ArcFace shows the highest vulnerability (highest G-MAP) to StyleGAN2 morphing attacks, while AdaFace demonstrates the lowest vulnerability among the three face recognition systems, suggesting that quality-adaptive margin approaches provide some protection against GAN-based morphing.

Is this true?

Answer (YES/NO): NO